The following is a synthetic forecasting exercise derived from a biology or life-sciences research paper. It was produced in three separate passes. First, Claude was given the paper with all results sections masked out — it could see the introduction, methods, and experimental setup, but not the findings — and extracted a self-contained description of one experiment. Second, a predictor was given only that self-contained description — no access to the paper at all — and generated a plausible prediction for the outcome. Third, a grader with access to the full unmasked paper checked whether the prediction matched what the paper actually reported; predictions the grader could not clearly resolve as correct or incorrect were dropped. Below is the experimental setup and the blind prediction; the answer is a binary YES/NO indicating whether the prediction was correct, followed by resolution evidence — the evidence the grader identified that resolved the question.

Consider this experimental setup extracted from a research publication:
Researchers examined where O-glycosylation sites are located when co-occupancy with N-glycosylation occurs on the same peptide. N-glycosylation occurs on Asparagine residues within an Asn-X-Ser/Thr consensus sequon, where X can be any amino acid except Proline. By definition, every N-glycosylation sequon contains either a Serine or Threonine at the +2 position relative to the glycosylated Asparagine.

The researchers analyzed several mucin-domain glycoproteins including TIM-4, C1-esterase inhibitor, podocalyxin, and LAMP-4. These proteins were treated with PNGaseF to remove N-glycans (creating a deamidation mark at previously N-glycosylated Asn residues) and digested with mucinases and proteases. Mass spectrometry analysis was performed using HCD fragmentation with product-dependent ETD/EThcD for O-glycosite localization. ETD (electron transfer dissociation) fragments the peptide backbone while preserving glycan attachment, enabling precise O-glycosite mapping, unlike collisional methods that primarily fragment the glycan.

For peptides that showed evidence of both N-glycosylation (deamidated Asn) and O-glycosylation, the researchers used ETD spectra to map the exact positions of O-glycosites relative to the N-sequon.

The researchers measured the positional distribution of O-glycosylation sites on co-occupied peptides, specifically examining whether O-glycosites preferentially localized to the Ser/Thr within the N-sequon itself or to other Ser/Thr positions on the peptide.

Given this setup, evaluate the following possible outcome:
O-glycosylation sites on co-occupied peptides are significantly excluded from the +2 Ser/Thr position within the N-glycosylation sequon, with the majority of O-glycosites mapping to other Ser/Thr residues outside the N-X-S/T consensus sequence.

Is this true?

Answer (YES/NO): NO